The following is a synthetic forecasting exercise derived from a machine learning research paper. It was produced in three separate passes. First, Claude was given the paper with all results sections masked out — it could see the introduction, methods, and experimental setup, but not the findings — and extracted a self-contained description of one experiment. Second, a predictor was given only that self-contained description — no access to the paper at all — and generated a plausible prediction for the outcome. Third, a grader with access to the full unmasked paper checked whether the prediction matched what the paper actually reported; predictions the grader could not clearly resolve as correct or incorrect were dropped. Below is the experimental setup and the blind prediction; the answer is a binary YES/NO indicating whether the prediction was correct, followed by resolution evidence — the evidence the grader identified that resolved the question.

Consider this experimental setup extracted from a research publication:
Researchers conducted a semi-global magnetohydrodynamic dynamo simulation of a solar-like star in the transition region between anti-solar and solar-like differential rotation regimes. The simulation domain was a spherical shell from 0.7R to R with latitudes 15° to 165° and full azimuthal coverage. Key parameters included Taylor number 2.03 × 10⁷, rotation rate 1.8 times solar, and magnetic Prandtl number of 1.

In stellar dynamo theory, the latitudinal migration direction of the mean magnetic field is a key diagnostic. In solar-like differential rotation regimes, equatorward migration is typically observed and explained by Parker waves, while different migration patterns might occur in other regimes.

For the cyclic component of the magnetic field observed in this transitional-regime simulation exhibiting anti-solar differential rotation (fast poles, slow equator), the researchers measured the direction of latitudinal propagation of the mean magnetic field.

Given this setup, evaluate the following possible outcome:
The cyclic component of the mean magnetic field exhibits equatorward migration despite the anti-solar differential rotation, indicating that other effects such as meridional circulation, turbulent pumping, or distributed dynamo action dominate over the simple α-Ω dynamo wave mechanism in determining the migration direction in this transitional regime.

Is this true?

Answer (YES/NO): NO